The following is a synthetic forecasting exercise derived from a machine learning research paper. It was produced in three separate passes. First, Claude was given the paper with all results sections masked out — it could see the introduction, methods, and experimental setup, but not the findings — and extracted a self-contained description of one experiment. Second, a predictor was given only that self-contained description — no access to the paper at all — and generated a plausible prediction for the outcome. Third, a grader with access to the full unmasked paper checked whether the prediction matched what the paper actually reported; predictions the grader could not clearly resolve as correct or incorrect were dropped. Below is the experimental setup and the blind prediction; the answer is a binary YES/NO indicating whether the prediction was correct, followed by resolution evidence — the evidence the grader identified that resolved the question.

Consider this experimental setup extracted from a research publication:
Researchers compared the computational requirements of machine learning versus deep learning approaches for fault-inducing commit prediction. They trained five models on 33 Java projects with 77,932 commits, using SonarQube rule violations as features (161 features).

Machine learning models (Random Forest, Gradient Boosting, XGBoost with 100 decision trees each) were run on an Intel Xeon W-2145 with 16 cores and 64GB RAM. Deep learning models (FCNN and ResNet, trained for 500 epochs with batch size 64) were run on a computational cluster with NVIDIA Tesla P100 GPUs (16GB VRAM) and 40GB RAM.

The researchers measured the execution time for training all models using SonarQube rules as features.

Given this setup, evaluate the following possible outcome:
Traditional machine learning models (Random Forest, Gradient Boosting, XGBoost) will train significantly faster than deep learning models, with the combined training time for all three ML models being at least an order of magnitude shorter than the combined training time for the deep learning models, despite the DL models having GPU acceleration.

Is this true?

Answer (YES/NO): YES